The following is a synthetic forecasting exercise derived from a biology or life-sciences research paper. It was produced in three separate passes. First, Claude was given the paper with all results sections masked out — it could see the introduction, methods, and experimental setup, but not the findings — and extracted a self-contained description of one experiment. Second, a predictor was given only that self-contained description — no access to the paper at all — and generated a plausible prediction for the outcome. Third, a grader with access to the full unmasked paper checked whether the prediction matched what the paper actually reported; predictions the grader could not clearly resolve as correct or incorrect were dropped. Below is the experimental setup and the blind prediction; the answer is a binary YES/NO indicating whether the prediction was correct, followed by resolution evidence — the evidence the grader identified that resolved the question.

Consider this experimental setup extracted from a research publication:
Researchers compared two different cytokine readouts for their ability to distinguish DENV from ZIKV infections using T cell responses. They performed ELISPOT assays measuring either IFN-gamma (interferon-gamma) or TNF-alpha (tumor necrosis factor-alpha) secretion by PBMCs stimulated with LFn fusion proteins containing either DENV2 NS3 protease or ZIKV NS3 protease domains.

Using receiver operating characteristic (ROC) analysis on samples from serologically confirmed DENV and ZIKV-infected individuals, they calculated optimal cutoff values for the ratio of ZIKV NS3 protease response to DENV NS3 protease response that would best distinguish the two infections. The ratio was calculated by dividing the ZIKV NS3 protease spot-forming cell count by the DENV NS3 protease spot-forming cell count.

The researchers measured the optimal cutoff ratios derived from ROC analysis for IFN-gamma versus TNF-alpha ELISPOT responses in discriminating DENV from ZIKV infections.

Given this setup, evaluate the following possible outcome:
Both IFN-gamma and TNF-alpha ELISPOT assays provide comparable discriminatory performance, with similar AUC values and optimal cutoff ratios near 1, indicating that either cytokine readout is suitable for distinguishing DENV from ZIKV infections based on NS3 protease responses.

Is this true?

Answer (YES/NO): YES